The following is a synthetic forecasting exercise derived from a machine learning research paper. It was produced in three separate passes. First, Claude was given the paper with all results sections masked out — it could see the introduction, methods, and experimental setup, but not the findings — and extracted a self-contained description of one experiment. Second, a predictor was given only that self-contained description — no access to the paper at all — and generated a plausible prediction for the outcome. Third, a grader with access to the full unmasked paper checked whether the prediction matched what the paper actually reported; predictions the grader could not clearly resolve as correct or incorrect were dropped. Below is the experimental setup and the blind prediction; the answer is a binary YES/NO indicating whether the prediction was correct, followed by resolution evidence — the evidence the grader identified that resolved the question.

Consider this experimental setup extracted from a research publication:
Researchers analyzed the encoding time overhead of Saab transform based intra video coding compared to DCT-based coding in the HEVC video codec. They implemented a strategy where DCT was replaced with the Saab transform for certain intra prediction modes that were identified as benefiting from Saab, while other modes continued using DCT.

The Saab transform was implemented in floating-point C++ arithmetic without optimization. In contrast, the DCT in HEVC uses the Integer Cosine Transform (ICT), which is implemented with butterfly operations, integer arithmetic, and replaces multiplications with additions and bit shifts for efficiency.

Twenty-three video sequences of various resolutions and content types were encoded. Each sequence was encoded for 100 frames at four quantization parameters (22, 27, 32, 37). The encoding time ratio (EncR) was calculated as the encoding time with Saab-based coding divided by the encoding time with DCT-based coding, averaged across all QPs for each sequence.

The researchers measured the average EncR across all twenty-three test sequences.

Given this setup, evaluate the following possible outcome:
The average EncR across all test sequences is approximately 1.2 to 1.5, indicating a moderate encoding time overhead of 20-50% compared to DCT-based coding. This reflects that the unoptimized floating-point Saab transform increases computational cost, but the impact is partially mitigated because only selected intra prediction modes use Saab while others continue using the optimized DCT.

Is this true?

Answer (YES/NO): NO